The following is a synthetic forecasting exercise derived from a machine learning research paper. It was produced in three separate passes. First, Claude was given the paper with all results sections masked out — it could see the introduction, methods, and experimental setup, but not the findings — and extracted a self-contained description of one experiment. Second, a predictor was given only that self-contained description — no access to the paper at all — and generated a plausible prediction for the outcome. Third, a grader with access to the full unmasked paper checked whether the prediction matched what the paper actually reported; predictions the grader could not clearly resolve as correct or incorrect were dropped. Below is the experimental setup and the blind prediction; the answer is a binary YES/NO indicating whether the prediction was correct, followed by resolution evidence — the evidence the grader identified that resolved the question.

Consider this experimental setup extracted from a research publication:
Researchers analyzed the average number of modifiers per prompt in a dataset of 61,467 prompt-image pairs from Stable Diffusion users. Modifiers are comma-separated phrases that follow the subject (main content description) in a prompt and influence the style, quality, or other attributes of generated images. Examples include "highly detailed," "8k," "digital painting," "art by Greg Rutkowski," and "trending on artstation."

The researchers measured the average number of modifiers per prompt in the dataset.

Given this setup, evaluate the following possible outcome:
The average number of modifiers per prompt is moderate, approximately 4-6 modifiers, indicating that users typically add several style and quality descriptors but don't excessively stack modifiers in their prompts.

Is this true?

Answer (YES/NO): NO